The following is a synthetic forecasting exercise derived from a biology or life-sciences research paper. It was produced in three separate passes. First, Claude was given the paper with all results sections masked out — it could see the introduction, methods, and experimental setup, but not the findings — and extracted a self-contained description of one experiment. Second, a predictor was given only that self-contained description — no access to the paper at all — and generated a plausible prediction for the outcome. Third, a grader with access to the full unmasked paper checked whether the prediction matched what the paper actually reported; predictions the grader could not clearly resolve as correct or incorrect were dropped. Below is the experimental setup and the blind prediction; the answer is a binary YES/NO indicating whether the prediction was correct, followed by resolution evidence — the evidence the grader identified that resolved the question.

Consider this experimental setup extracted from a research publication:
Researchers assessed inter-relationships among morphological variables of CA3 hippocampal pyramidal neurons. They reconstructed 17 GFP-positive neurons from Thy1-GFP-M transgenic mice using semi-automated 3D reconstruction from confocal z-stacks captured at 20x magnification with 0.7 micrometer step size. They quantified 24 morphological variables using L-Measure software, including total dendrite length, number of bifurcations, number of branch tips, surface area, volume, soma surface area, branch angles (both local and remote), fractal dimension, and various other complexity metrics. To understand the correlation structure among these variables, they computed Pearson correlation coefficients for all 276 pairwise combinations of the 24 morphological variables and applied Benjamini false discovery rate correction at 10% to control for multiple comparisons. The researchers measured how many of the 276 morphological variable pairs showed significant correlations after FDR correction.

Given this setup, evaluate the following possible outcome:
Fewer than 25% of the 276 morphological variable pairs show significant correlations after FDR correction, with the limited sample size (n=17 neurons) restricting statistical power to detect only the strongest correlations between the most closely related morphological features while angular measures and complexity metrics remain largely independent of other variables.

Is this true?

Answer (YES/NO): YES